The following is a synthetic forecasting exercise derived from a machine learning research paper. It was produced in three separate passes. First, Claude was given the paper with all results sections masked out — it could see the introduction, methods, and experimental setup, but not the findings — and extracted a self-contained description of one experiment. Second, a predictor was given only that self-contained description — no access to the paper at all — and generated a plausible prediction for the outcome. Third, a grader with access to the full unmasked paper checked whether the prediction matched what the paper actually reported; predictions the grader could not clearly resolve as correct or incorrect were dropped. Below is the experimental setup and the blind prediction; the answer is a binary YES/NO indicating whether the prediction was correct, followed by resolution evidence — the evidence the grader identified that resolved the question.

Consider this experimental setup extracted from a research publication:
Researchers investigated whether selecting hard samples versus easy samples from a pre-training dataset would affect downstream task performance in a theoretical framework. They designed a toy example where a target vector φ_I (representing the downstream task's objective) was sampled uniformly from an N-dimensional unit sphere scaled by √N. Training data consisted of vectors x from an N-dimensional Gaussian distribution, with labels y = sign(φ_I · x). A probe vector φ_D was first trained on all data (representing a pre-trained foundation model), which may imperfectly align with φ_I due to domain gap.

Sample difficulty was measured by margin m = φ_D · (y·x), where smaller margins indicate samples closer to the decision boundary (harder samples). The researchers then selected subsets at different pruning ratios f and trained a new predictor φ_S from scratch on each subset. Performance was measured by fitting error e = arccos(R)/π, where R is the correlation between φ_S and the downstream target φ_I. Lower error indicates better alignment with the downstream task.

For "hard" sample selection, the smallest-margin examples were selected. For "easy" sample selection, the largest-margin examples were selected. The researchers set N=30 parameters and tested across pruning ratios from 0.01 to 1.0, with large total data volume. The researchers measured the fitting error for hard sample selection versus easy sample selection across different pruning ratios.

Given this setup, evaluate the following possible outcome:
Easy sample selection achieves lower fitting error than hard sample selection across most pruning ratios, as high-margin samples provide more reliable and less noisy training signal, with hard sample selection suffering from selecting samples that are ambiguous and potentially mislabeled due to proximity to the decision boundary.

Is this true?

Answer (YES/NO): NO